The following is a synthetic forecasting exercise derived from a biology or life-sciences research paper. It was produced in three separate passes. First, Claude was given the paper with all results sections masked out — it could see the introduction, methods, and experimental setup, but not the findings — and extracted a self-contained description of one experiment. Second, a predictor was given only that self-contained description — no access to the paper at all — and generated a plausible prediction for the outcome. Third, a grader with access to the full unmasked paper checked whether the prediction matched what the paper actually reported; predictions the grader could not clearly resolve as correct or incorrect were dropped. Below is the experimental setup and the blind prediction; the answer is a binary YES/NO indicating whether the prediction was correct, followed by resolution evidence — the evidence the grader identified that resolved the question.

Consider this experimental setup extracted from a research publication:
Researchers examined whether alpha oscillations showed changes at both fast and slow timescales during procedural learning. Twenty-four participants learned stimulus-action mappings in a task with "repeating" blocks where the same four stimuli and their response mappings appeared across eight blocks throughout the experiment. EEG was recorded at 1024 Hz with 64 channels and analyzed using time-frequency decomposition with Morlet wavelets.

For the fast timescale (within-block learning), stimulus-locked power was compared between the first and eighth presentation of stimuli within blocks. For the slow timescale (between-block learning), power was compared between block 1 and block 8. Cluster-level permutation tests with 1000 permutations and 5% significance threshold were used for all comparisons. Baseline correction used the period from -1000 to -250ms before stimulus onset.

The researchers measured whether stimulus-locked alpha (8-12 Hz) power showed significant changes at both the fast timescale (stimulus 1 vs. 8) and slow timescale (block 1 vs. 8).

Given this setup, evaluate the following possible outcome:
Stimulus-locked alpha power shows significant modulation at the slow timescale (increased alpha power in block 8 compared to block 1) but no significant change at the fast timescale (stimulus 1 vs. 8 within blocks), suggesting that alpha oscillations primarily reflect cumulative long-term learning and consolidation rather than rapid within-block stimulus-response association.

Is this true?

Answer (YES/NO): NO